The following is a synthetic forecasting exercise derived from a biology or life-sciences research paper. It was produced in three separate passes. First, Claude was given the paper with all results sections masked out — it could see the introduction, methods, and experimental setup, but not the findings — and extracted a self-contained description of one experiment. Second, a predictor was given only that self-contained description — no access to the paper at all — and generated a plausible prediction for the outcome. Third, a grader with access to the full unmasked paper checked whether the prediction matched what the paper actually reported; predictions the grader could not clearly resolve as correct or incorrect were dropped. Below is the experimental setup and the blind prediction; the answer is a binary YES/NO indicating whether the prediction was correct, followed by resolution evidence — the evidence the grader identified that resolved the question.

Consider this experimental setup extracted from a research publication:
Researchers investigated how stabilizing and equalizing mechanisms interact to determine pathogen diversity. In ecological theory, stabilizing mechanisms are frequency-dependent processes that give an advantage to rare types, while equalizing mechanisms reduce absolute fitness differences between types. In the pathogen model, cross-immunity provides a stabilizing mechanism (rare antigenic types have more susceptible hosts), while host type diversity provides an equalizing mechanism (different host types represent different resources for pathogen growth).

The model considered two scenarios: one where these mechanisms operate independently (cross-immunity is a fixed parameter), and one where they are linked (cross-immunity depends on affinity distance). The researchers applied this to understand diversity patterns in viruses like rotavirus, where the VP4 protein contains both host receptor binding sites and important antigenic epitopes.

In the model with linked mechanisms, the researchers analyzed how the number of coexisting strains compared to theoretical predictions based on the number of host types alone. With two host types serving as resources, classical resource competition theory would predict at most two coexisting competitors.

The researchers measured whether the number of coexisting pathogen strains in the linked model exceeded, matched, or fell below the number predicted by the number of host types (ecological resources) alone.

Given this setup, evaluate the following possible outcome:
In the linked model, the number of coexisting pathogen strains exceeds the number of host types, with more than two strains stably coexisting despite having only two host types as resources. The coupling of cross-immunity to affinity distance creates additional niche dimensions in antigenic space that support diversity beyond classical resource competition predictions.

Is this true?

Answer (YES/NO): YES